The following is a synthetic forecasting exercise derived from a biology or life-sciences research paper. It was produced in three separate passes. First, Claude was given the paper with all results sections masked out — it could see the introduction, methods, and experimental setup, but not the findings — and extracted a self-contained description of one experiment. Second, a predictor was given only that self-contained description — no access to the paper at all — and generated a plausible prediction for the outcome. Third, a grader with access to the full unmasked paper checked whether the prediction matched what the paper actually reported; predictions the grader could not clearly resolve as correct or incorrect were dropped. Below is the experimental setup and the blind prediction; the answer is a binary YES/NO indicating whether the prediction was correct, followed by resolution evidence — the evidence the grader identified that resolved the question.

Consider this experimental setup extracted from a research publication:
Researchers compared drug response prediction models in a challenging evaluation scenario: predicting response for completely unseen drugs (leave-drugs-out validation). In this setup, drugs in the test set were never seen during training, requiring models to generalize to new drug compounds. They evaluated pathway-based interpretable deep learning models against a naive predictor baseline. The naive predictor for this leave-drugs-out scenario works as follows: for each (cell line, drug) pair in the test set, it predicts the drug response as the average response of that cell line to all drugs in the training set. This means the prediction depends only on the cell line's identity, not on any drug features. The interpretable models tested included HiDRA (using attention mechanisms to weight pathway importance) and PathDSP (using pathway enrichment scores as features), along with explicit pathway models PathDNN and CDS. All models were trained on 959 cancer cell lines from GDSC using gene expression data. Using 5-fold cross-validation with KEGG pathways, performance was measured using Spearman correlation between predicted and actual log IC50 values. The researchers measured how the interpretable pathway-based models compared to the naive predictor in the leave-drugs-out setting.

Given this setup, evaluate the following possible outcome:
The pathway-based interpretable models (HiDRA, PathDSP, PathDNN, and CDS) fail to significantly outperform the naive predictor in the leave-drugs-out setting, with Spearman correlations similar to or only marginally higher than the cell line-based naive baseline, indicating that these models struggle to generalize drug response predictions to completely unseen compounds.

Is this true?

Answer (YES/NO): YES